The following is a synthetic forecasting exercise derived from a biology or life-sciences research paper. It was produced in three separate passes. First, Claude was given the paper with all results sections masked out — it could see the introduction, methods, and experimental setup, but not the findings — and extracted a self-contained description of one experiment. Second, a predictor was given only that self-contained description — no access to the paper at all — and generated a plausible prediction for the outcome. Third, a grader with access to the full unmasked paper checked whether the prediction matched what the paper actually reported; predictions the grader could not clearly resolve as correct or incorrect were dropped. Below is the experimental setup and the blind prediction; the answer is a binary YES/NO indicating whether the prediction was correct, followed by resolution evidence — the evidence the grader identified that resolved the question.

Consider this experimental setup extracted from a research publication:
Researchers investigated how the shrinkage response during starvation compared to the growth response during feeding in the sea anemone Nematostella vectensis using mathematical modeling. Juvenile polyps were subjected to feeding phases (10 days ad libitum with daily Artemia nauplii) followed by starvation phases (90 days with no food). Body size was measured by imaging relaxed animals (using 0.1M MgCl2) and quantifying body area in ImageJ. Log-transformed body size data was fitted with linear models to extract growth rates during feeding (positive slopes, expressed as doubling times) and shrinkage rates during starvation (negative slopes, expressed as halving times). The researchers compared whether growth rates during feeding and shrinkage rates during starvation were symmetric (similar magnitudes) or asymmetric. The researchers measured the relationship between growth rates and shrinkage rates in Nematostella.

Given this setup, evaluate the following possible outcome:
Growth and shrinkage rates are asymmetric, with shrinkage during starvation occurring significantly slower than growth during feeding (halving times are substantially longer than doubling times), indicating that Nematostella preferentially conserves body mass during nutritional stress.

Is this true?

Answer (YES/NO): YES